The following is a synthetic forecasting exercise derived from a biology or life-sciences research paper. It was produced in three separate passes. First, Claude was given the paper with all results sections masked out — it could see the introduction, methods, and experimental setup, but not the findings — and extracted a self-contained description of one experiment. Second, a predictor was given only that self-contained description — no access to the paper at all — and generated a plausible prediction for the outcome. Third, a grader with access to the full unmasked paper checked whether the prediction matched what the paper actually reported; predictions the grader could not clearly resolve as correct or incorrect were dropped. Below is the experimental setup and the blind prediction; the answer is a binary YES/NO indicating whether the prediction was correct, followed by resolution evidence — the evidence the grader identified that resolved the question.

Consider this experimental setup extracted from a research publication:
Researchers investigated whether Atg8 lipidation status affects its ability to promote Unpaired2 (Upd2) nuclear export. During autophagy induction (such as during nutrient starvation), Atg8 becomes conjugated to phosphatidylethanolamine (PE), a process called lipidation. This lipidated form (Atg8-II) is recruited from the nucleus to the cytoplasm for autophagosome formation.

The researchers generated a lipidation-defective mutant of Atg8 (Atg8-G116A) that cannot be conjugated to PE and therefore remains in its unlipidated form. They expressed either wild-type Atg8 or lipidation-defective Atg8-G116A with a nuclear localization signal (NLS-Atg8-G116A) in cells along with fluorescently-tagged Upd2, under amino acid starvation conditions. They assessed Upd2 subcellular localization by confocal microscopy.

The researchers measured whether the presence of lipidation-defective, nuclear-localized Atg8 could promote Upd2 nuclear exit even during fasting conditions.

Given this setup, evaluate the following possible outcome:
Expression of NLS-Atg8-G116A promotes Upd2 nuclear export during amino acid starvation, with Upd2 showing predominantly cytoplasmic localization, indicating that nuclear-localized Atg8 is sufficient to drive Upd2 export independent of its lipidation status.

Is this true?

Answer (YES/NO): YES